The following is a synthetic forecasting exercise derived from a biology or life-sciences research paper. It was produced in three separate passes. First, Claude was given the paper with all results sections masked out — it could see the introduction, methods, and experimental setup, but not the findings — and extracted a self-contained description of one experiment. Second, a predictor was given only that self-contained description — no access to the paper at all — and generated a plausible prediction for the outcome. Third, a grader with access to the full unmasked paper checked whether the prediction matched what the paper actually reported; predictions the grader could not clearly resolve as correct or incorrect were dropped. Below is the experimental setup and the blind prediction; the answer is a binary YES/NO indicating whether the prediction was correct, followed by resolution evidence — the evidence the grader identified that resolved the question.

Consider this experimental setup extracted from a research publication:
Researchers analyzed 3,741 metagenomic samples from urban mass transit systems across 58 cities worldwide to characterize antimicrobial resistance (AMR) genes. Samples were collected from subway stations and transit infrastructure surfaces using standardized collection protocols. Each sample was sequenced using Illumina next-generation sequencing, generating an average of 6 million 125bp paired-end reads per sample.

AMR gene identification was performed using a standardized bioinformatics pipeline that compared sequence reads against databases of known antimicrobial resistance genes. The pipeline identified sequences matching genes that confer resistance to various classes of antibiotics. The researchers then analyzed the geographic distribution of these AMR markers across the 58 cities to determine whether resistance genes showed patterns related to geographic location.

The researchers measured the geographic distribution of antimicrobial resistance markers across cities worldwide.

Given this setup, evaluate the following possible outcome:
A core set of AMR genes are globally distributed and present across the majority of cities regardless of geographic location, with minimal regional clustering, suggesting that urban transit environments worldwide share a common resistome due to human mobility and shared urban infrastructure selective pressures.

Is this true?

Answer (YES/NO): NO